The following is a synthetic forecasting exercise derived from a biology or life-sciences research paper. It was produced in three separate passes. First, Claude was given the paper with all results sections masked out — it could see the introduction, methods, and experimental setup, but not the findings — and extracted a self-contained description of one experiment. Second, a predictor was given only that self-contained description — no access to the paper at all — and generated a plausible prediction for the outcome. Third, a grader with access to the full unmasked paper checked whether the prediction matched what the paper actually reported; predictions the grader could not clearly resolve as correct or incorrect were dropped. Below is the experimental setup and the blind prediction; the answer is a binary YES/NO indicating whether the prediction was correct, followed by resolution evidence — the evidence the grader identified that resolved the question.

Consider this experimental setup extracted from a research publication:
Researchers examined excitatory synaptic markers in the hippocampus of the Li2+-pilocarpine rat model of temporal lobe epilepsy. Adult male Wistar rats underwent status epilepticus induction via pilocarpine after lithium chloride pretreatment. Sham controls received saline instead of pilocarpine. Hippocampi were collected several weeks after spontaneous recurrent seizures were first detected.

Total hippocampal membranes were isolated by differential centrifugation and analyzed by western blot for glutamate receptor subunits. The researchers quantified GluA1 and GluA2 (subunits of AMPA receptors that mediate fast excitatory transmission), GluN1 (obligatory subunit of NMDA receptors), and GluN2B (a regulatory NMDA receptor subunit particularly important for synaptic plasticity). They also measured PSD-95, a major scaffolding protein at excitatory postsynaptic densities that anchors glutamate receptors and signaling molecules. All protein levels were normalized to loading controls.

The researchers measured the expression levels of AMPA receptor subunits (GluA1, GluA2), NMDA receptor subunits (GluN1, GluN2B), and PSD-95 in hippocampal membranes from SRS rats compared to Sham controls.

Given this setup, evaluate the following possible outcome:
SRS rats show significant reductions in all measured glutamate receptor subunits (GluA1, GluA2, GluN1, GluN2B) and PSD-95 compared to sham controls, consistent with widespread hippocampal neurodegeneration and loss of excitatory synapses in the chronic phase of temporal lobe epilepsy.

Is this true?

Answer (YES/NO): YES